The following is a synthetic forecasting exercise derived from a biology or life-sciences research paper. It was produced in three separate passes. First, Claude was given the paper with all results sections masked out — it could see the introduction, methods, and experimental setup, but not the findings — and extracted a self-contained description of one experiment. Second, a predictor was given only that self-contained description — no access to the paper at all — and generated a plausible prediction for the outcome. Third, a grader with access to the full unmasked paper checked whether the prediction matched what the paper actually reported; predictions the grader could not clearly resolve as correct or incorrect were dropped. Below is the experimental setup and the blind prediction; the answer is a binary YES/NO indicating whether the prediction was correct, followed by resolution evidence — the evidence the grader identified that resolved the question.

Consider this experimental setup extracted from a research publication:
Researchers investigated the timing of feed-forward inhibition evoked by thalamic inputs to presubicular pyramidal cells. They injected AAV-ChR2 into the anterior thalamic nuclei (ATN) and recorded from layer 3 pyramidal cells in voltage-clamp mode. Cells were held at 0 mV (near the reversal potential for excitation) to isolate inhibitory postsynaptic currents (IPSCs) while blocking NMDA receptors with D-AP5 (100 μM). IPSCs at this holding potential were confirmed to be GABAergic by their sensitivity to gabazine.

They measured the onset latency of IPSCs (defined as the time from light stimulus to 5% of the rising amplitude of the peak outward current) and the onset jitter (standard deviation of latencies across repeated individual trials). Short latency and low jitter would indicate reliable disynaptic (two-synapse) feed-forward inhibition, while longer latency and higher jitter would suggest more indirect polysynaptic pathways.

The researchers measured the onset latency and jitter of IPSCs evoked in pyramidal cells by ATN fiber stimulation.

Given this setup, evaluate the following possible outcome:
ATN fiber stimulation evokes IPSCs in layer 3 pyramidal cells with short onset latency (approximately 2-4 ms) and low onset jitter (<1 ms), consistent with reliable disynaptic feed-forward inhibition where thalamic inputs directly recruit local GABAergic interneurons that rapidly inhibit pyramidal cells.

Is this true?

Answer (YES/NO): YES